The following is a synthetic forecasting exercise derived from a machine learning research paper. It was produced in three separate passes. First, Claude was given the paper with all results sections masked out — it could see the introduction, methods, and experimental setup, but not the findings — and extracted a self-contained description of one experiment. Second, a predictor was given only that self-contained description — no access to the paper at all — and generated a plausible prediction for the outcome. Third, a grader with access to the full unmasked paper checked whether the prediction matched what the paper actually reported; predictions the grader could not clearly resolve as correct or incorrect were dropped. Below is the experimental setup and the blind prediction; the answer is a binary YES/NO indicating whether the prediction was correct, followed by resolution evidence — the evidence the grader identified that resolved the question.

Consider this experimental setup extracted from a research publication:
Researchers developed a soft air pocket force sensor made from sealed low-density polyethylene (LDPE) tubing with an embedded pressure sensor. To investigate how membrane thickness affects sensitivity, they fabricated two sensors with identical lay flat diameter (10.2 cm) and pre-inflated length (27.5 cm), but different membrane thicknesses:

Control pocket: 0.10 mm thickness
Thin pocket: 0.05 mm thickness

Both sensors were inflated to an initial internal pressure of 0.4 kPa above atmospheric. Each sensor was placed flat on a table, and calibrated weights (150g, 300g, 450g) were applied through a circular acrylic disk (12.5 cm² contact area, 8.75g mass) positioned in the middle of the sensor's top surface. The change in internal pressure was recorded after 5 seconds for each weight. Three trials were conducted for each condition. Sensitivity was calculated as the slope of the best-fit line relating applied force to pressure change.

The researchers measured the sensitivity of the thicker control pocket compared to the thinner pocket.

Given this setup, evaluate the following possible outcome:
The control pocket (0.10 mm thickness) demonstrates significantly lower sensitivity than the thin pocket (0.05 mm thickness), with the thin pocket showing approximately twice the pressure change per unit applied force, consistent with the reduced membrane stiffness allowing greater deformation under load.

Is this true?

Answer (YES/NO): NO